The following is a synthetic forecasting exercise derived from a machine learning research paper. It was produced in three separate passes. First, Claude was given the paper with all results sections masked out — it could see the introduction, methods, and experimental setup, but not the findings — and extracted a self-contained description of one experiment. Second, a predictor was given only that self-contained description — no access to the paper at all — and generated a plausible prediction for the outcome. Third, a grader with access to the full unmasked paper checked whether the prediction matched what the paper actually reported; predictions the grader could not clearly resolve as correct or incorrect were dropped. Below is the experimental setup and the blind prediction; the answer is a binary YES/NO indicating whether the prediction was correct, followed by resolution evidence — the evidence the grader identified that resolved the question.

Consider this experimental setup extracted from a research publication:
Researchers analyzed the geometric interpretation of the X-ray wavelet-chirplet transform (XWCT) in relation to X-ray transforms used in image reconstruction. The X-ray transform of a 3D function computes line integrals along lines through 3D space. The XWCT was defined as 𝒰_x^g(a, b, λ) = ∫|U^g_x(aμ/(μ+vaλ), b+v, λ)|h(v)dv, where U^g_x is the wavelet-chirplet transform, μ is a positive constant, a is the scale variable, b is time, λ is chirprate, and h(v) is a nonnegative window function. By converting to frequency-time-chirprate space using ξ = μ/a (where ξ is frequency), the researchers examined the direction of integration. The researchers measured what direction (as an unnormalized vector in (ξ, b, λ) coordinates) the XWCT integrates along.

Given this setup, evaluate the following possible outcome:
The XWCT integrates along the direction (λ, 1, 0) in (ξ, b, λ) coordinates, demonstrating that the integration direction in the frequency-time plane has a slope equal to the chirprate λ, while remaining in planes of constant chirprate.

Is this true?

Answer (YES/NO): YES